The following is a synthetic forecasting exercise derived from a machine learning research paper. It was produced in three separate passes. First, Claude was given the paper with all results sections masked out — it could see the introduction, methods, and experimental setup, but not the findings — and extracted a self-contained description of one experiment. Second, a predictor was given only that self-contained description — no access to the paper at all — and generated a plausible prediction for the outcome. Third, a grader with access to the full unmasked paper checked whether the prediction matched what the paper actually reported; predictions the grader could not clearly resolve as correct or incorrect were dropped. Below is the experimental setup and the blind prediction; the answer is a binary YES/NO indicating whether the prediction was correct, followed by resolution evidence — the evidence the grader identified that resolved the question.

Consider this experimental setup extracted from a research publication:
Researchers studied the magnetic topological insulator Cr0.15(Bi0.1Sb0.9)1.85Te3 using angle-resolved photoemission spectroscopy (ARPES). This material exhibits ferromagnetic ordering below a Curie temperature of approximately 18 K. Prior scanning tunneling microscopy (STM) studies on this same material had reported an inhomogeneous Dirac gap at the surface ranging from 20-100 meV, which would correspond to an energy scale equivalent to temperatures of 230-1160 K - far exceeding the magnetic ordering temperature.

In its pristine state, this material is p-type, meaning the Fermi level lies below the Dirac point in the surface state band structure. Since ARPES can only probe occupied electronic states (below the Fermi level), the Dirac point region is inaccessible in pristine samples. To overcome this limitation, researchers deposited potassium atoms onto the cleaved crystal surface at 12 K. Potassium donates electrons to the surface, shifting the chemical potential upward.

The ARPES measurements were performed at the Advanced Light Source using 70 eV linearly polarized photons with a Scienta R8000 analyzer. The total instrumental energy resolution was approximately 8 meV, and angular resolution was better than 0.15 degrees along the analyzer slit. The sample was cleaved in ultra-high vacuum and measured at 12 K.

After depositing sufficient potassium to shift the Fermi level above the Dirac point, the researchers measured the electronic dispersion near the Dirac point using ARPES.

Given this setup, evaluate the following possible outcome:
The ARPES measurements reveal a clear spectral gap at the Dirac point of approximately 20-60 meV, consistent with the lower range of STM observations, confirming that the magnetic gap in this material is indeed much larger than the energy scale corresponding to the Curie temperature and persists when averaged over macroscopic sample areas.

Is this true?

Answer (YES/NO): NO